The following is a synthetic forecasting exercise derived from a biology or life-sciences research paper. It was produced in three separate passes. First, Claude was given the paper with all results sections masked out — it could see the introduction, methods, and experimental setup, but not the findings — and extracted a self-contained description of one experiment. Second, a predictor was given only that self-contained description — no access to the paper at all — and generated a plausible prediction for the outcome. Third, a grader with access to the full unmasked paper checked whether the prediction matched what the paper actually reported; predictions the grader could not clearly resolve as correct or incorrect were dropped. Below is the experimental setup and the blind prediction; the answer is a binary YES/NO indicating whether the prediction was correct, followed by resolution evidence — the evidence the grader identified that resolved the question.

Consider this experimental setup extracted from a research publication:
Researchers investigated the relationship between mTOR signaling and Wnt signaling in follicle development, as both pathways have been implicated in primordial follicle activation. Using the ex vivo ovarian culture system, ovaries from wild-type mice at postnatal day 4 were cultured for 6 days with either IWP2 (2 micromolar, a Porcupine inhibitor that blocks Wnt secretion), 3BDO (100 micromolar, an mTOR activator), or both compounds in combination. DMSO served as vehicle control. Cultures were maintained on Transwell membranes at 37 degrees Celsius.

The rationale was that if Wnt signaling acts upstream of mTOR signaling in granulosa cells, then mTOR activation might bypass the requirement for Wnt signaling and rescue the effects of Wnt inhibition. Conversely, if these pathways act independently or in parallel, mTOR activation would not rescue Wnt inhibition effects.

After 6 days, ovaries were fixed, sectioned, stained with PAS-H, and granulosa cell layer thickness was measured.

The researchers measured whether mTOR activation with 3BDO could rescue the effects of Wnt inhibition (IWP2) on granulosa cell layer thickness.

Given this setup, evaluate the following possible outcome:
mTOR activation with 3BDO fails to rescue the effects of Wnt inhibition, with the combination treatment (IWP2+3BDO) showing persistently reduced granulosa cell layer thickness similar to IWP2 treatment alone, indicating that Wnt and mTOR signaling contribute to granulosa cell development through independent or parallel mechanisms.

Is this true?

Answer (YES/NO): NO